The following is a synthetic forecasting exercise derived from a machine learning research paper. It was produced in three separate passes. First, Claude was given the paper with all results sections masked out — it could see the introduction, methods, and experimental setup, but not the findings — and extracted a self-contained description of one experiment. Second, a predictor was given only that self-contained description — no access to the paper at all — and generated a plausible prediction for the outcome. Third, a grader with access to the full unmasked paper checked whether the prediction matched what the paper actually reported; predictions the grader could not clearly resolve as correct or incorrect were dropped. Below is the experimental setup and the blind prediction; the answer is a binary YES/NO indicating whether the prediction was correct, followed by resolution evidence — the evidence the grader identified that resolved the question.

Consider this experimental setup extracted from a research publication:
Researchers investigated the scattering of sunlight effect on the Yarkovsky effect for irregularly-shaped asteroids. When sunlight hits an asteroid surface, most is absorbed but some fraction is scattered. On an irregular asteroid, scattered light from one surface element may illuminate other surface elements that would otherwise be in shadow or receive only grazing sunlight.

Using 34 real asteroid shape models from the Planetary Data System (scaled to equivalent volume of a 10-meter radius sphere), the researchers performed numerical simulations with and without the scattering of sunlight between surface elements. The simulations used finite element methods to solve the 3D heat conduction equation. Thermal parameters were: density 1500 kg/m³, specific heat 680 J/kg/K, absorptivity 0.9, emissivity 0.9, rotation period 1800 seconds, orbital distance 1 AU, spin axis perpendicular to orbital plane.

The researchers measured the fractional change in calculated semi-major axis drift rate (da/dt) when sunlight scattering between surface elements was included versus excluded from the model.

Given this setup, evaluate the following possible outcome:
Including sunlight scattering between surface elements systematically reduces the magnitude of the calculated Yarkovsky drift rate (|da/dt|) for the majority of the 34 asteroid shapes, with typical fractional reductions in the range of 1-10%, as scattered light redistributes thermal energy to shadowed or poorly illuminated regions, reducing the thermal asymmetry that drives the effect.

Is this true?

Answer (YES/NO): NO